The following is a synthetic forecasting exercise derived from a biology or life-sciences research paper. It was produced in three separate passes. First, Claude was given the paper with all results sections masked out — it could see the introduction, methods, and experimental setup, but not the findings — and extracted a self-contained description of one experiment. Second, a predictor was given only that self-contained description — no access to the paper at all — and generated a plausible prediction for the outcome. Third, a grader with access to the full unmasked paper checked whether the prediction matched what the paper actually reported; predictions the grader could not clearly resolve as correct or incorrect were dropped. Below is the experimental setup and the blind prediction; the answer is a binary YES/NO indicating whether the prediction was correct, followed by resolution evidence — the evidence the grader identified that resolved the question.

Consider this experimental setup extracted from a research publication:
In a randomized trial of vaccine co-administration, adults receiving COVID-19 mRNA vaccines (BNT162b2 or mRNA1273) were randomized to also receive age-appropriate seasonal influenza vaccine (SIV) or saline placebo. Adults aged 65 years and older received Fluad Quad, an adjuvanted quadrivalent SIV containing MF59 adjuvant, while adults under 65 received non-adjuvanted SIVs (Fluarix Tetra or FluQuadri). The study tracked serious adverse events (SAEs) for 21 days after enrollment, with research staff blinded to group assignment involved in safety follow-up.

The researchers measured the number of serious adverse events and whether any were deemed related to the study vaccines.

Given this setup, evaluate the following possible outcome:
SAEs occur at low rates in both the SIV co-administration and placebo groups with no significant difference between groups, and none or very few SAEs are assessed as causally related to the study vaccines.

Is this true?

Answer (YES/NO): YES